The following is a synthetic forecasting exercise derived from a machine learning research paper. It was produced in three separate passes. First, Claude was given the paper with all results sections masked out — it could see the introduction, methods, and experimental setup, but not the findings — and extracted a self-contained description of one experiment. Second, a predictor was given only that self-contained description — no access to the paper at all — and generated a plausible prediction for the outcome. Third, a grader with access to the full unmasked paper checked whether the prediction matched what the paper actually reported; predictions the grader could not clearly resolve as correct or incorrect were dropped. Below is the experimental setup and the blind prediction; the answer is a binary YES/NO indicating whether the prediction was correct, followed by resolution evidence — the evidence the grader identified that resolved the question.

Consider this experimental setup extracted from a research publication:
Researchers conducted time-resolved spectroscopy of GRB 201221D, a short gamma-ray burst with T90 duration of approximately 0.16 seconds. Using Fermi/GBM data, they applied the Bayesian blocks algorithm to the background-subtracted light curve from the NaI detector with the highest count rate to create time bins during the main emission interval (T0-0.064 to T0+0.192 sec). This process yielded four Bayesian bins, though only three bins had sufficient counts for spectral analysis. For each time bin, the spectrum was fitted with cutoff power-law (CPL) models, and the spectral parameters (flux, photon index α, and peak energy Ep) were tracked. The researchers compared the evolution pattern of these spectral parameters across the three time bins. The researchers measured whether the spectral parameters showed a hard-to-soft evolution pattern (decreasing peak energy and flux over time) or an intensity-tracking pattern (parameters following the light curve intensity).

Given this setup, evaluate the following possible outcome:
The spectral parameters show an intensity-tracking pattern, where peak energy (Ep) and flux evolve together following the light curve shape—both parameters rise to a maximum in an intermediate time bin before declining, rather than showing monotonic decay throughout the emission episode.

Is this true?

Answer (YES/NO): NO